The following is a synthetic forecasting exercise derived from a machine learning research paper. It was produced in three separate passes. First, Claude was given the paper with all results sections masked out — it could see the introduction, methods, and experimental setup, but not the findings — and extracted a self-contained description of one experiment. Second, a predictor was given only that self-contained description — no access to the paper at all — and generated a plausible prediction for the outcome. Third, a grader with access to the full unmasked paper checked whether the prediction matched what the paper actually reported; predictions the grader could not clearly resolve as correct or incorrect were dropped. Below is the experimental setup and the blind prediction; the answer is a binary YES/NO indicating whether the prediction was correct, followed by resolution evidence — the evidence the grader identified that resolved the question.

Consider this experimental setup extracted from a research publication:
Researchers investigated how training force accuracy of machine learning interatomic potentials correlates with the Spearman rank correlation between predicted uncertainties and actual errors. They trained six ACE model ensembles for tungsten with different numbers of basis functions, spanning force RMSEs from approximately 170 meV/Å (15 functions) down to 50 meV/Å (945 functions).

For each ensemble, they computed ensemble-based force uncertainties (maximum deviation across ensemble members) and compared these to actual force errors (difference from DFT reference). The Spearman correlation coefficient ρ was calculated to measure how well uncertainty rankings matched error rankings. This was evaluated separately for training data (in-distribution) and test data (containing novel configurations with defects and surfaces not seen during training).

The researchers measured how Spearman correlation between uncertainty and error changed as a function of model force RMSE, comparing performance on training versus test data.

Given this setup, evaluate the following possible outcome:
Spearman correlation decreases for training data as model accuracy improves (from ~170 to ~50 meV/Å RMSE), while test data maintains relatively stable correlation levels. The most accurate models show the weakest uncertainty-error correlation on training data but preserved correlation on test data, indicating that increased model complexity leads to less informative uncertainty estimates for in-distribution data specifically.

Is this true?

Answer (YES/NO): NO